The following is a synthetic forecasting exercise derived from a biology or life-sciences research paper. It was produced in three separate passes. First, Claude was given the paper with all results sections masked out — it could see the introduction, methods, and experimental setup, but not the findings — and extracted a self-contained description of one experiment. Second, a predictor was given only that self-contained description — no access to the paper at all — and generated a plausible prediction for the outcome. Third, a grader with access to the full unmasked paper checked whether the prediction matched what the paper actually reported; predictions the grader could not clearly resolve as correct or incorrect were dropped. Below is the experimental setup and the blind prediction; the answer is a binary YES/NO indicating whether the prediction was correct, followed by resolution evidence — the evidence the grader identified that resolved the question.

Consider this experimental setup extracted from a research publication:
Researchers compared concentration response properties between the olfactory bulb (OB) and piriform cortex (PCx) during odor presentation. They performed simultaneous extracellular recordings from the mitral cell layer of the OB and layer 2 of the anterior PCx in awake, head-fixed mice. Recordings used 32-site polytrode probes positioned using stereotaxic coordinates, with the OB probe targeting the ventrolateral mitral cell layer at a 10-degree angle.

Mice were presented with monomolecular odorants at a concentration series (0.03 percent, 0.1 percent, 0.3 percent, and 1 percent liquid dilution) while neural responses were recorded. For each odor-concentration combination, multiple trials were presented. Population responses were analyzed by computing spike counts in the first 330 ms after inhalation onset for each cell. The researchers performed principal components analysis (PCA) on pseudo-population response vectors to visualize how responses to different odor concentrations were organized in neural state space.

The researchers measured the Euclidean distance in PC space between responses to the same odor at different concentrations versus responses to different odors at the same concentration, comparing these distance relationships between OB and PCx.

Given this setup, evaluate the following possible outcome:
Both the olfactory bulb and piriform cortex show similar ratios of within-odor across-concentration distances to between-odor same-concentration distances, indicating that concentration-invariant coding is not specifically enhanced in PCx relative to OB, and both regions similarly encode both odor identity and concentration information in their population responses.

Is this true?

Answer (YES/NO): NO